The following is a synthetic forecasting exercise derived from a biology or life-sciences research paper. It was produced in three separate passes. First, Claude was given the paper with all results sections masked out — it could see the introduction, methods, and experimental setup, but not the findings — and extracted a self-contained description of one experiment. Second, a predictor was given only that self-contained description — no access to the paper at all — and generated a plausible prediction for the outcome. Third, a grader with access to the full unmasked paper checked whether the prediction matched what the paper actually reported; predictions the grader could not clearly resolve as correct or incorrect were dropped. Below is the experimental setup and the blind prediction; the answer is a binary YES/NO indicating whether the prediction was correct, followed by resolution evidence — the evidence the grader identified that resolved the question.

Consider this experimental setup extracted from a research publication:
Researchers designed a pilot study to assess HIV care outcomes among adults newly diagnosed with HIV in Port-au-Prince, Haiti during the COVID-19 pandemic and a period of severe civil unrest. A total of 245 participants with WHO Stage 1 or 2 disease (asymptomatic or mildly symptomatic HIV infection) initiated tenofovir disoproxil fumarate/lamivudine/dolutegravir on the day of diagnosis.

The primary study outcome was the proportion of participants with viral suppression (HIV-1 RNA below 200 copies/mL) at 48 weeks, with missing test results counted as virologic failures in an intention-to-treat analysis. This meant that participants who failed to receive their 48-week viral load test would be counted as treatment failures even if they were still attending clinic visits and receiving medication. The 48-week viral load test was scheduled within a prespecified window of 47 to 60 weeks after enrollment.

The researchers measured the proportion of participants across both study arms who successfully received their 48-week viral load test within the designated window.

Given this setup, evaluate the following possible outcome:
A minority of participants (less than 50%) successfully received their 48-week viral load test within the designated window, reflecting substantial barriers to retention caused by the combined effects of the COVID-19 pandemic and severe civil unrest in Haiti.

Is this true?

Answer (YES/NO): NO